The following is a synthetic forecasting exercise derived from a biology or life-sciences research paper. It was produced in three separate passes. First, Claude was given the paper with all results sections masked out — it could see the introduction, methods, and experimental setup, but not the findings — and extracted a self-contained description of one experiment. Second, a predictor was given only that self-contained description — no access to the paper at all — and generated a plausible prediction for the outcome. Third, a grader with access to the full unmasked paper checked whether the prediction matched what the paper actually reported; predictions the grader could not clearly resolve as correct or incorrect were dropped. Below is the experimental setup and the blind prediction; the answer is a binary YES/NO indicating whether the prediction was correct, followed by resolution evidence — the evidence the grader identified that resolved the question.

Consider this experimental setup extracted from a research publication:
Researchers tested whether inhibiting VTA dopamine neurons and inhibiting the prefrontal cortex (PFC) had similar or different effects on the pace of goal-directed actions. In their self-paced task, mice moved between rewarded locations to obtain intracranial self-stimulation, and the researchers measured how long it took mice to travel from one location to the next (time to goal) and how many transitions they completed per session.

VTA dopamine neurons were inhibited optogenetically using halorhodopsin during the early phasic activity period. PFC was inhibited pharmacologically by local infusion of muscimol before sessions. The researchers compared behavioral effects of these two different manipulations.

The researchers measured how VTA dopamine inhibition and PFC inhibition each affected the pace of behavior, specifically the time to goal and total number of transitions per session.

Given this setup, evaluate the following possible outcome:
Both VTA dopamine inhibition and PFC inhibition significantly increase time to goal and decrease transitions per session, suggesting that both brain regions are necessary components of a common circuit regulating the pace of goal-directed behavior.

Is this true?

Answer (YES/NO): YES